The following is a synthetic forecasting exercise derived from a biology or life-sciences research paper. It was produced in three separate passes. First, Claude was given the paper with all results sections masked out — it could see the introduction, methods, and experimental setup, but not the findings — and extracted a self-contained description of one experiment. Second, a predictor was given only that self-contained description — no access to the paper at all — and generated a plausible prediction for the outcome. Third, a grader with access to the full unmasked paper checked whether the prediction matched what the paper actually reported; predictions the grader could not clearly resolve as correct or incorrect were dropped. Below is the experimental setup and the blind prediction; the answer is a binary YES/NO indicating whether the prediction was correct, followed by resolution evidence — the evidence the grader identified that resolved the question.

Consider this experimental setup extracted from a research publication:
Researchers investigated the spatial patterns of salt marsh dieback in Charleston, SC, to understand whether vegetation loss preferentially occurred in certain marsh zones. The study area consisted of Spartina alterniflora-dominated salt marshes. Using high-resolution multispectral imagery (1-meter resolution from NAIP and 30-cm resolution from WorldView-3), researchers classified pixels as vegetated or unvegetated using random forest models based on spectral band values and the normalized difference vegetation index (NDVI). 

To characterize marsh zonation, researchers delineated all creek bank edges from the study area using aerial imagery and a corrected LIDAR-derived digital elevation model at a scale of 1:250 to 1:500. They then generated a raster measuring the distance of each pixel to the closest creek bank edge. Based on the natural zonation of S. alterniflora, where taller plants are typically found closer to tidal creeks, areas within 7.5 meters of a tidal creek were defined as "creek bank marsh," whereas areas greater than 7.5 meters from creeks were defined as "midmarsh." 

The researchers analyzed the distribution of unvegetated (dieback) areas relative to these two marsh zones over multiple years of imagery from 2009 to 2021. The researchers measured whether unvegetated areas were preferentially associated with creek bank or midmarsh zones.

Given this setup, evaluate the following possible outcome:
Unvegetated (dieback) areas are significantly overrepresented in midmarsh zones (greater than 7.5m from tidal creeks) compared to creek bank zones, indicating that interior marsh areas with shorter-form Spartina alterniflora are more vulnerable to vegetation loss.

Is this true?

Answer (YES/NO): YES